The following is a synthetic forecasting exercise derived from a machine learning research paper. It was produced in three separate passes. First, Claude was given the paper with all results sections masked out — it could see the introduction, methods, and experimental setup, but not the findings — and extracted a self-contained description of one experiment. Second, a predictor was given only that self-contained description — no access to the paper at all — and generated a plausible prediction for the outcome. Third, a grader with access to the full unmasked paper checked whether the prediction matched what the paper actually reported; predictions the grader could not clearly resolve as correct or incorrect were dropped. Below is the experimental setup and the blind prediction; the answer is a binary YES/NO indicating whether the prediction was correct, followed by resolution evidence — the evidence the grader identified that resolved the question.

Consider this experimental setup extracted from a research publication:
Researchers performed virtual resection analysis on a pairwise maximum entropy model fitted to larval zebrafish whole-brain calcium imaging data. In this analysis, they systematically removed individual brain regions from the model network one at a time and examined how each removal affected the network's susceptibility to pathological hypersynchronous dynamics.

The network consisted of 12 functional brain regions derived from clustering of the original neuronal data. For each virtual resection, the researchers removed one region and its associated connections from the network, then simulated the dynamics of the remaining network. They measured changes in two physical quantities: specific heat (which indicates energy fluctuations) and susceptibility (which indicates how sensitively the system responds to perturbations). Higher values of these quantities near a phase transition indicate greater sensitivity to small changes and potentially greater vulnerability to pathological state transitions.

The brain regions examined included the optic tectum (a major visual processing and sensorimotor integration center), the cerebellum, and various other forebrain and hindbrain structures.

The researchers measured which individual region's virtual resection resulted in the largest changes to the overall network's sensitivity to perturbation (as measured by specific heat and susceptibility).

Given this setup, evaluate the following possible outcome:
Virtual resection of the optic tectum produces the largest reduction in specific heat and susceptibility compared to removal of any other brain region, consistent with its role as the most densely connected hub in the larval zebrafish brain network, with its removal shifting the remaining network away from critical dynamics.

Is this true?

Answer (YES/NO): YES